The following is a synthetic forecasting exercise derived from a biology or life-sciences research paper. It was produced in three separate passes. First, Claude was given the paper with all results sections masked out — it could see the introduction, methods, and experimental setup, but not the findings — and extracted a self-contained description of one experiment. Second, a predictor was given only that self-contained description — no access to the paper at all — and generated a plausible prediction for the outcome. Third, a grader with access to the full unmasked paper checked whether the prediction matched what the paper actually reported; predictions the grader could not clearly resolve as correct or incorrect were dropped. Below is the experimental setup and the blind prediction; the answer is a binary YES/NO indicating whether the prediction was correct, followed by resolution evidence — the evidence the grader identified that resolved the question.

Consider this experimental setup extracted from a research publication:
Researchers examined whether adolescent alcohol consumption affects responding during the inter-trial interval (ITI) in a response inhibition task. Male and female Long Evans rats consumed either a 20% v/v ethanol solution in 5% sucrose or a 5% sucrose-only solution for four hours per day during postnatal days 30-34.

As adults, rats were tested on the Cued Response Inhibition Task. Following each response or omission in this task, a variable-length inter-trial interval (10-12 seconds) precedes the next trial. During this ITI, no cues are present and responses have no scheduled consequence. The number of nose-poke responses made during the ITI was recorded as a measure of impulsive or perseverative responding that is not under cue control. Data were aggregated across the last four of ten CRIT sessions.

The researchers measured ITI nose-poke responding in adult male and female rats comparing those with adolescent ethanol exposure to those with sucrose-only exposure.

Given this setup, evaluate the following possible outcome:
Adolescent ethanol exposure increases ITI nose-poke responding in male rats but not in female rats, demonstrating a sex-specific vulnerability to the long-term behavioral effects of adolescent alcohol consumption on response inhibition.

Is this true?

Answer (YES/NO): YES